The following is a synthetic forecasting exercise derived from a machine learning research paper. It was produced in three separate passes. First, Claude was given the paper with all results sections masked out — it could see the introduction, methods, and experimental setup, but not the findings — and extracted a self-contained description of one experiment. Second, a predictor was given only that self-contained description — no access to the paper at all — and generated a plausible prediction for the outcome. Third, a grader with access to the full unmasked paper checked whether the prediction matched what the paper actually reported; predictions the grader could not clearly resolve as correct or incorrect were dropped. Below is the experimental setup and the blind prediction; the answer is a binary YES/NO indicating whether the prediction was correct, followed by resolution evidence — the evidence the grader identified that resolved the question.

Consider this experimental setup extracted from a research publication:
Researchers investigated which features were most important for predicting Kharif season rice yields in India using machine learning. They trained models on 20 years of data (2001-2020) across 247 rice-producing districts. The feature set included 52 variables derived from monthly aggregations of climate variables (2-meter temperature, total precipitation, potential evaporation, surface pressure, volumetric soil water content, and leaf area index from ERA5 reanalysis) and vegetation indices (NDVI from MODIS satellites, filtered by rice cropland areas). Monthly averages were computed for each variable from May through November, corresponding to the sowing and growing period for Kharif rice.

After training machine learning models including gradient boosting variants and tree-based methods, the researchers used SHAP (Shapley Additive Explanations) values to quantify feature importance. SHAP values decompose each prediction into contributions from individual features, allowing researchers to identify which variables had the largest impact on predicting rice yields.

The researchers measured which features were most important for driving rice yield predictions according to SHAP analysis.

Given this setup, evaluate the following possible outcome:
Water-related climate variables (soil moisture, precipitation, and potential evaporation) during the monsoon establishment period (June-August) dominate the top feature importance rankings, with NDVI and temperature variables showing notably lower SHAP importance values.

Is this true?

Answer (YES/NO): NO